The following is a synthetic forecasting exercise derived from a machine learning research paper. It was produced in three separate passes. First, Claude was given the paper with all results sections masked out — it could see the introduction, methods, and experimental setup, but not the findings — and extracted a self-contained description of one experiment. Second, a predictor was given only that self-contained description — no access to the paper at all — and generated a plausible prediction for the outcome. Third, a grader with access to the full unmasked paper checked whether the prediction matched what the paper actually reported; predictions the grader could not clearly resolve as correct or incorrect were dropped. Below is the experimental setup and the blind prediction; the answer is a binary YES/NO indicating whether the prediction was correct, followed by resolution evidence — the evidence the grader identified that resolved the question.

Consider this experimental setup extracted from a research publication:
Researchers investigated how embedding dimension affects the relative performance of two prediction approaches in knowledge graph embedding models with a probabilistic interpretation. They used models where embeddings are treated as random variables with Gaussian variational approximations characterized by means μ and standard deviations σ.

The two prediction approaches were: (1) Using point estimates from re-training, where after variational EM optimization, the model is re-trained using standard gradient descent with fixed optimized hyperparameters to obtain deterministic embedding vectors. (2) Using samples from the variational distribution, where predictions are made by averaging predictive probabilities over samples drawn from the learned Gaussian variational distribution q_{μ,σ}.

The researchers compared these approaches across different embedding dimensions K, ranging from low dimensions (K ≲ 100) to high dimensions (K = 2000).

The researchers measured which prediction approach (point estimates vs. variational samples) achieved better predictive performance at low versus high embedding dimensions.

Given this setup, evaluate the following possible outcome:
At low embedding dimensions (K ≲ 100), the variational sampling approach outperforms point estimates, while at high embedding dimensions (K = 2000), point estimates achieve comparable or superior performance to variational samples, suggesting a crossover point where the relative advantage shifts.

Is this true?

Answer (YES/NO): YES